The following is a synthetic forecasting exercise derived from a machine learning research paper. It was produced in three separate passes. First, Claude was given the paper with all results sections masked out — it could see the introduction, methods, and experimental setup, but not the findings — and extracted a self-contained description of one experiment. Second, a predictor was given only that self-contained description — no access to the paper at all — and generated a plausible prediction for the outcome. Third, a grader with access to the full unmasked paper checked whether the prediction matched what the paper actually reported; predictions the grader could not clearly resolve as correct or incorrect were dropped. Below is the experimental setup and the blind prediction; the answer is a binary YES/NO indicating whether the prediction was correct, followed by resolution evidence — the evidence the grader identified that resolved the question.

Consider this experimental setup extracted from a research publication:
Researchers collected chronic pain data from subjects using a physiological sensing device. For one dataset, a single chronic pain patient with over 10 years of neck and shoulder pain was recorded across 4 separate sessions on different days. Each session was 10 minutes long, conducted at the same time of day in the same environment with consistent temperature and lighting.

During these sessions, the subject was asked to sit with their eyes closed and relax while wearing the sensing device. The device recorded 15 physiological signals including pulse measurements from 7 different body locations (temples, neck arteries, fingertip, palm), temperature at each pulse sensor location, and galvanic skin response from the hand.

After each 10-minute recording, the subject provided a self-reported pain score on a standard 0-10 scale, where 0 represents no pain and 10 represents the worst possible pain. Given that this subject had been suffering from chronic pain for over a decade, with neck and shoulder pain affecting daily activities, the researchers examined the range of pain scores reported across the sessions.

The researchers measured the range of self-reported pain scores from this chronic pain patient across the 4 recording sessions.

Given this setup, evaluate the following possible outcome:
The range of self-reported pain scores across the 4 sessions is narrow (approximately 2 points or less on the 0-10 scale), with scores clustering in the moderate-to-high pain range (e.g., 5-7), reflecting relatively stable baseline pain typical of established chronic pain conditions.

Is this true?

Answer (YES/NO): NO